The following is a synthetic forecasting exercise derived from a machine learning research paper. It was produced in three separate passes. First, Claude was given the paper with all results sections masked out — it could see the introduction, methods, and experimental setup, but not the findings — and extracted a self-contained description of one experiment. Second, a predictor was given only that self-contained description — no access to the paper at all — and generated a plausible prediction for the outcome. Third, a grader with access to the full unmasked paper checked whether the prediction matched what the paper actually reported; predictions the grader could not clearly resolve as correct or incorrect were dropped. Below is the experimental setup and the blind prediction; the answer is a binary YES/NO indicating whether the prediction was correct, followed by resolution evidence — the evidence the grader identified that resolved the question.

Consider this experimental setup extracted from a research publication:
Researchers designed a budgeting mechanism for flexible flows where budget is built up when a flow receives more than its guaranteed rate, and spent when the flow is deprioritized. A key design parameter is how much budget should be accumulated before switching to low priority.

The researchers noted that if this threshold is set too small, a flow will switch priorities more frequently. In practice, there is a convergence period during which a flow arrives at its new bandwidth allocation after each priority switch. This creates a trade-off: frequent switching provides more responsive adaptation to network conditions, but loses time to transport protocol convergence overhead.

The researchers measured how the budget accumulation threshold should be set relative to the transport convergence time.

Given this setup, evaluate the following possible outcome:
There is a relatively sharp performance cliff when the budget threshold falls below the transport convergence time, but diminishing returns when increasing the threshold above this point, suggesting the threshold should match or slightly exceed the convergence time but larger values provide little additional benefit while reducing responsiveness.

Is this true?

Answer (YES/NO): NO